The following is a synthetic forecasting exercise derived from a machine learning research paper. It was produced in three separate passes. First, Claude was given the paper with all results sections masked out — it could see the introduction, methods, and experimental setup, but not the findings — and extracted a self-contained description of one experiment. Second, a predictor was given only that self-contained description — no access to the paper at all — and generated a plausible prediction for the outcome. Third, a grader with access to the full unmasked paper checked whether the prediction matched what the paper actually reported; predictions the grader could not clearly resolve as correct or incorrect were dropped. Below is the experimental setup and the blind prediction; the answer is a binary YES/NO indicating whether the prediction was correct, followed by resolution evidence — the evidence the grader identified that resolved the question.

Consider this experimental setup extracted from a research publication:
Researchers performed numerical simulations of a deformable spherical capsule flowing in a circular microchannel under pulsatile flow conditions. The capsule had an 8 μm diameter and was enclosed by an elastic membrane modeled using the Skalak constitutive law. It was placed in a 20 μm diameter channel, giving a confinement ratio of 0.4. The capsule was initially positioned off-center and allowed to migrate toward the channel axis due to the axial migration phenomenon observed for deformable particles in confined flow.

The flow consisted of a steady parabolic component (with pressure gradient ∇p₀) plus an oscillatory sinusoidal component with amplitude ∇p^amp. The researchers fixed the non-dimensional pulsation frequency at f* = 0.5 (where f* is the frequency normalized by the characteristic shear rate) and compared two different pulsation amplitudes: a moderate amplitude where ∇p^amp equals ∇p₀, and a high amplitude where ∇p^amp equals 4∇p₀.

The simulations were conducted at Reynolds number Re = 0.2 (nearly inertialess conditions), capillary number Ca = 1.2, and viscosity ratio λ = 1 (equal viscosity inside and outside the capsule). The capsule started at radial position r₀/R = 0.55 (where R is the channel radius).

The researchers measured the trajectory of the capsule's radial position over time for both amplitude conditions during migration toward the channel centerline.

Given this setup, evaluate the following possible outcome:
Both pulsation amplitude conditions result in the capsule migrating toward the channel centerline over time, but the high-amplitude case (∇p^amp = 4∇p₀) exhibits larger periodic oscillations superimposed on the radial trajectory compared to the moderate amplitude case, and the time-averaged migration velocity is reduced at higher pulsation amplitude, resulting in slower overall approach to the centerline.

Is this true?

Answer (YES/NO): NO